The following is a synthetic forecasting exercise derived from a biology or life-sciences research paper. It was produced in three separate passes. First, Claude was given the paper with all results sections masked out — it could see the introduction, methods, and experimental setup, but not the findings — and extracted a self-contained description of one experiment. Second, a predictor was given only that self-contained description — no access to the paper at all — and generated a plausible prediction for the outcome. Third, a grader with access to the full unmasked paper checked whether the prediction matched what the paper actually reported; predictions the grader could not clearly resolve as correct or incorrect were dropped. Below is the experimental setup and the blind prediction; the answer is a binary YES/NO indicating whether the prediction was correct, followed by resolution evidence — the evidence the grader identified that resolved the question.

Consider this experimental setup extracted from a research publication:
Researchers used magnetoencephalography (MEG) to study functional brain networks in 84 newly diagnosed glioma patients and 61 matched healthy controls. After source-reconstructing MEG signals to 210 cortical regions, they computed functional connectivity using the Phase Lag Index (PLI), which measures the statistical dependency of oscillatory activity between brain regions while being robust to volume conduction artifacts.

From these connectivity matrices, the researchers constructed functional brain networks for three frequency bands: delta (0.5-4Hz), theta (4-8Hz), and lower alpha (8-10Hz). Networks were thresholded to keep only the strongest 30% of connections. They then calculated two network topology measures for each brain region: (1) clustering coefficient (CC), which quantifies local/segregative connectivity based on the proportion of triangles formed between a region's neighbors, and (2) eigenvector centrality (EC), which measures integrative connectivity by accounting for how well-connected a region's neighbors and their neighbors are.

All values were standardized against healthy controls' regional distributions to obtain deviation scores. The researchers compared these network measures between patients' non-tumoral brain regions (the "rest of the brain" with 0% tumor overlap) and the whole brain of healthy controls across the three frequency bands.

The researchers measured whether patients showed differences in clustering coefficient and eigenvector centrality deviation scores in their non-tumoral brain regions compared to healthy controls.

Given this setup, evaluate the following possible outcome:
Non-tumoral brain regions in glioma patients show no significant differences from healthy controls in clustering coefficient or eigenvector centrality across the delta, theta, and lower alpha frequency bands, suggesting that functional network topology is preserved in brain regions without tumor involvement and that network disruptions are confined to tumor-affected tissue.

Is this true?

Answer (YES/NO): NO